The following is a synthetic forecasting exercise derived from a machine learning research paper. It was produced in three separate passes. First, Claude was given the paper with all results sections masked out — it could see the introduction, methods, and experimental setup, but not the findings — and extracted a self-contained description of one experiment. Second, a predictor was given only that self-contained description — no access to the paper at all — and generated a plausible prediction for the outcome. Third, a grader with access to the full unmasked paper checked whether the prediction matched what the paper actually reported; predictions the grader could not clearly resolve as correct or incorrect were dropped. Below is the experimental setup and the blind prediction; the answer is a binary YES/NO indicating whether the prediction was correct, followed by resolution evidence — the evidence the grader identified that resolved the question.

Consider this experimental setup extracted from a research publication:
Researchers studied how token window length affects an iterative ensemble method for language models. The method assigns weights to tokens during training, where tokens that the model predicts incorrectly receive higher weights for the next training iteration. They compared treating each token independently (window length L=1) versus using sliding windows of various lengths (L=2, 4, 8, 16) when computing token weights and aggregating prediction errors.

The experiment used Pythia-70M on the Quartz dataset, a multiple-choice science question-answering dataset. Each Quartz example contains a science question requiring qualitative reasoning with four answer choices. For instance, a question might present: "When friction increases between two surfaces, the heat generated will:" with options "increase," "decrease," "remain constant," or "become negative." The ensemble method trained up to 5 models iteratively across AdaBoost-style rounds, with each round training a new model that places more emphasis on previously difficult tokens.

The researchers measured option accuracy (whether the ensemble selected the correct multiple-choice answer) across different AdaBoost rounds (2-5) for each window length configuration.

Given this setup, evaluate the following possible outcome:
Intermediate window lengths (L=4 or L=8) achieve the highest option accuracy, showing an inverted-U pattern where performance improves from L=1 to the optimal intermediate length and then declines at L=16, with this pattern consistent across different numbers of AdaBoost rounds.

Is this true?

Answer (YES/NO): NO